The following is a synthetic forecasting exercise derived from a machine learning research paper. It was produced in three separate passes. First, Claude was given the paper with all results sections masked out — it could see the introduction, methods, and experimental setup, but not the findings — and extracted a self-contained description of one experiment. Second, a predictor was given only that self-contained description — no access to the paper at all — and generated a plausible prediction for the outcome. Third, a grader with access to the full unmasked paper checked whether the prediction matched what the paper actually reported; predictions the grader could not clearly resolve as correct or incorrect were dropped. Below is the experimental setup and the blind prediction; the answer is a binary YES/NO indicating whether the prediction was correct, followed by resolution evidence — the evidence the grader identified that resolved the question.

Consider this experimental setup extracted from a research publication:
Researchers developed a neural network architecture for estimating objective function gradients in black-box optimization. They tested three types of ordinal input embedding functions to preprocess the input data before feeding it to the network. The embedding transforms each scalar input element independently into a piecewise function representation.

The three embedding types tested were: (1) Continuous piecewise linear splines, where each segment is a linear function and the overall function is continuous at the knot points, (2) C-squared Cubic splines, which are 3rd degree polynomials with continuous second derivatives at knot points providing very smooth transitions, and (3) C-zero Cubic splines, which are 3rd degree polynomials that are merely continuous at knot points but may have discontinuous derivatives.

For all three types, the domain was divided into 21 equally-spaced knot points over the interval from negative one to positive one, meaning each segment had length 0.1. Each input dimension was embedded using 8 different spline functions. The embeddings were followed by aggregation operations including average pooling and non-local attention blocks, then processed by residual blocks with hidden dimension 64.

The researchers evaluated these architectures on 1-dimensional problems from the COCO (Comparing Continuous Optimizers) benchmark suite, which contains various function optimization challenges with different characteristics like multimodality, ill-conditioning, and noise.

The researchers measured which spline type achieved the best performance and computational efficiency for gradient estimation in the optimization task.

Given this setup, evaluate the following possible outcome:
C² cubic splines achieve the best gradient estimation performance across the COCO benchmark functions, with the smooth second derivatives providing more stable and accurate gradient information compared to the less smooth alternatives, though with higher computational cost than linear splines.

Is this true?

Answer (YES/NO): NO